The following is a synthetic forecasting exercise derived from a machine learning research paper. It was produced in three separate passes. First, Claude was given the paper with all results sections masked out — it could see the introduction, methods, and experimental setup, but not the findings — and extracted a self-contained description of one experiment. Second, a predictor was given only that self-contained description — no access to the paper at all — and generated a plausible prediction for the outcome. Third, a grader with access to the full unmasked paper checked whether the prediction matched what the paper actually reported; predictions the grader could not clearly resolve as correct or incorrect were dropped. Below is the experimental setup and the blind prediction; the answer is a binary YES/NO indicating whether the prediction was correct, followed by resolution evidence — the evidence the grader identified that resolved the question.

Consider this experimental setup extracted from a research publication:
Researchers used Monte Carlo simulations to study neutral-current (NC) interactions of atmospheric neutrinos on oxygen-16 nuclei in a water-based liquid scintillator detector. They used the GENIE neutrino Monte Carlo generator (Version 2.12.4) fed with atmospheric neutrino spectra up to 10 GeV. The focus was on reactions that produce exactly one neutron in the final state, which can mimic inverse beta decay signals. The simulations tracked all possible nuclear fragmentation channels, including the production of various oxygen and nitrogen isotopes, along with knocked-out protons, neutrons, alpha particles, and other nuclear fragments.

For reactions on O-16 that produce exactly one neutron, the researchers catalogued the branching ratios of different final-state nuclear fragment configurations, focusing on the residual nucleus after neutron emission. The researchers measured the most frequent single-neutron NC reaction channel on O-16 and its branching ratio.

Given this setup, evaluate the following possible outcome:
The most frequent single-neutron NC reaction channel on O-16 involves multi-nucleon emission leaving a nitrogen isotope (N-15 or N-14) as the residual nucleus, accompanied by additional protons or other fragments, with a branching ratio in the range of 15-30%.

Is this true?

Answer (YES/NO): NO